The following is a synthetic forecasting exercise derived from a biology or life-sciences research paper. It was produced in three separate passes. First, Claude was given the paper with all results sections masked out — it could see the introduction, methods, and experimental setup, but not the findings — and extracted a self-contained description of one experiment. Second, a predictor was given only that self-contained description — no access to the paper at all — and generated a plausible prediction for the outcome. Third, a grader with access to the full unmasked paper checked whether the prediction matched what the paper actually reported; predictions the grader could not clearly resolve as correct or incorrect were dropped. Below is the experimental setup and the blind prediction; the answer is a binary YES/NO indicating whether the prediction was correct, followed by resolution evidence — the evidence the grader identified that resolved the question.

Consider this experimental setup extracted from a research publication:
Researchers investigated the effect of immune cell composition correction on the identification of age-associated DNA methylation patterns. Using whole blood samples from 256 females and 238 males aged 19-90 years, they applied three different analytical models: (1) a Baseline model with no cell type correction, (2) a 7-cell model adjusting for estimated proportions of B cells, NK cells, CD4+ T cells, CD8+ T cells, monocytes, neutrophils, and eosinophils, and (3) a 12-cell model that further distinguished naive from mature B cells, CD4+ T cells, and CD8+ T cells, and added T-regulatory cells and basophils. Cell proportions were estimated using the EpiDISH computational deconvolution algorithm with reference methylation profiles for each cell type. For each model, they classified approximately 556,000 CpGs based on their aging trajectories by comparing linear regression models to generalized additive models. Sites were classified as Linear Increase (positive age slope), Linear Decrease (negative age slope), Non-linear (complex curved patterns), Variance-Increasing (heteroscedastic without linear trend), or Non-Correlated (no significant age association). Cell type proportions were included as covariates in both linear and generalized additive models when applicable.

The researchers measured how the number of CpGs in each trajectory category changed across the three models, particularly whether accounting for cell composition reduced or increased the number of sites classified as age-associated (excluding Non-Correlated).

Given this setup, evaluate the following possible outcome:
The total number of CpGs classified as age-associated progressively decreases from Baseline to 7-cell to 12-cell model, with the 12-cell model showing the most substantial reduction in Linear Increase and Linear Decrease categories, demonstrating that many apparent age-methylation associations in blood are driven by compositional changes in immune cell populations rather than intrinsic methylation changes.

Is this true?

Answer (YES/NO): NO